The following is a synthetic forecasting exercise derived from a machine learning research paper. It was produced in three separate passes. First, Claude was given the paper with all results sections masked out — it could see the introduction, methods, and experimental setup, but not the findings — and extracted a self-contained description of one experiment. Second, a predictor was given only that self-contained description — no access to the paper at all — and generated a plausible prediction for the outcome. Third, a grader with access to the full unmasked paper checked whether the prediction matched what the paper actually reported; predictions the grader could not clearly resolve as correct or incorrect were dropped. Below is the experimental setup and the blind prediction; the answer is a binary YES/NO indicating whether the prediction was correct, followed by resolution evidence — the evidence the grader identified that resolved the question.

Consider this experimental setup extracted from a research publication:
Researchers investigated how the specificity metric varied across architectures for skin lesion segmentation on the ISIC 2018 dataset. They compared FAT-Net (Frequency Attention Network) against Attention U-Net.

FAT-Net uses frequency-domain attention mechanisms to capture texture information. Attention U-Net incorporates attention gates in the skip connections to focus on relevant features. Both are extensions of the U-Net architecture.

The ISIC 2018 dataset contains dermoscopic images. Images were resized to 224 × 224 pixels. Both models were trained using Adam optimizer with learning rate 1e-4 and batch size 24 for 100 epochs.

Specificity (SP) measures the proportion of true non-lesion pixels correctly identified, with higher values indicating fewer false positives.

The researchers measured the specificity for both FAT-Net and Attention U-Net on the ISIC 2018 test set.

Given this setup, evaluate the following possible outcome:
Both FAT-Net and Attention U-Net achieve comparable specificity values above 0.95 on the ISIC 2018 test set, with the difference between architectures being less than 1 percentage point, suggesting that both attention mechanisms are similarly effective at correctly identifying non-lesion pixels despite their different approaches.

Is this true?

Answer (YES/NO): NO